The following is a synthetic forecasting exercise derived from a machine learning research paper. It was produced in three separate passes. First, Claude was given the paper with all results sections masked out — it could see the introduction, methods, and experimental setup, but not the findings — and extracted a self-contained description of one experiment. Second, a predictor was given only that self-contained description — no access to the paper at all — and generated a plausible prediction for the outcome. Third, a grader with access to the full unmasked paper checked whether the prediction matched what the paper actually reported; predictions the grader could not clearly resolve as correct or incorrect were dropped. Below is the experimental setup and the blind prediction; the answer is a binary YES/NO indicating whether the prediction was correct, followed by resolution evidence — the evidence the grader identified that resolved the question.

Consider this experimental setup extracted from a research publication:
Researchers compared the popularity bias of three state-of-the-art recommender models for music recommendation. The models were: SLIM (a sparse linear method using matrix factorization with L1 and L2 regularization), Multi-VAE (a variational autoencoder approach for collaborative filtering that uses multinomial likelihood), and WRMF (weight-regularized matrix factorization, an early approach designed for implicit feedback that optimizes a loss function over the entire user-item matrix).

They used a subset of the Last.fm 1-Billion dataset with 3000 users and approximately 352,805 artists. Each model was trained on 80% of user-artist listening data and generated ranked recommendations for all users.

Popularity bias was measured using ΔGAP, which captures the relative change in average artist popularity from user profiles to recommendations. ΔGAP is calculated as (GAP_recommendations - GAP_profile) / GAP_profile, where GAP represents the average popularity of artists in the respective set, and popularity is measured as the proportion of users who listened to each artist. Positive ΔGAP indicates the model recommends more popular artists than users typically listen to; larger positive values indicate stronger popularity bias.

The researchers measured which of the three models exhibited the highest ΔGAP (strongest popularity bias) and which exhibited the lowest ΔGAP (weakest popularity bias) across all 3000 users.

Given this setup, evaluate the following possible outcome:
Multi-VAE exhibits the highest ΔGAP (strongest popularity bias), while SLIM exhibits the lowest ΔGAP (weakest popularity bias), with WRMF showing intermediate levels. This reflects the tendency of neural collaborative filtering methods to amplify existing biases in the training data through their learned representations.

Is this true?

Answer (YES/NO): NO